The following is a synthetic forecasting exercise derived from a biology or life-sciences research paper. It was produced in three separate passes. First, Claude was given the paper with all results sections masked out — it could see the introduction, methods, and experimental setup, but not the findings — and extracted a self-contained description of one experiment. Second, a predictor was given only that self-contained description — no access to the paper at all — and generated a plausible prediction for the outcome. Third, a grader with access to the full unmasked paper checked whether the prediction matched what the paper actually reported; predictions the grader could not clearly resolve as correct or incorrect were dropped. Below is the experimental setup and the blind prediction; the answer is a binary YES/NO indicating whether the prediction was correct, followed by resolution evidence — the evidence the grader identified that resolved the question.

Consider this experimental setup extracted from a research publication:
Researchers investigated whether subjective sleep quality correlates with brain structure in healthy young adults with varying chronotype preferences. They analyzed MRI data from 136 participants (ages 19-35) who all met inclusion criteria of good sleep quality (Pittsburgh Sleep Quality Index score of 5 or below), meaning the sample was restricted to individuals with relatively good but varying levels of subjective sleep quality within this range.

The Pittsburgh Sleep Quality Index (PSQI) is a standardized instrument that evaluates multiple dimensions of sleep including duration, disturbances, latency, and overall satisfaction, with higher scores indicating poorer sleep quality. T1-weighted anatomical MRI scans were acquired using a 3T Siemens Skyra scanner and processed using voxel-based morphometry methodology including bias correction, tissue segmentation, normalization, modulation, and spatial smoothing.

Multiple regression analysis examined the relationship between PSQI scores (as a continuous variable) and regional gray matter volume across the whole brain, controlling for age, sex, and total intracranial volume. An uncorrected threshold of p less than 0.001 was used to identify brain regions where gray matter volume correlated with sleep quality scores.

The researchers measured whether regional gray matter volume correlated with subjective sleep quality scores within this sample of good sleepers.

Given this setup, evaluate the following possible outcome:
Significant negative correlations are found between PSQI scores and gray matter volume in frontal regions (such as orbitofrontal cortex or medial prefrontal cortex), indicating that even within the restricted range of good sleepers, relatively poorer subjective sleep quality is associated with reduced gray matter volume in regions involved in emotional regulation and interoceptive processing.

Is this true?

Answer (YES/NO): NO